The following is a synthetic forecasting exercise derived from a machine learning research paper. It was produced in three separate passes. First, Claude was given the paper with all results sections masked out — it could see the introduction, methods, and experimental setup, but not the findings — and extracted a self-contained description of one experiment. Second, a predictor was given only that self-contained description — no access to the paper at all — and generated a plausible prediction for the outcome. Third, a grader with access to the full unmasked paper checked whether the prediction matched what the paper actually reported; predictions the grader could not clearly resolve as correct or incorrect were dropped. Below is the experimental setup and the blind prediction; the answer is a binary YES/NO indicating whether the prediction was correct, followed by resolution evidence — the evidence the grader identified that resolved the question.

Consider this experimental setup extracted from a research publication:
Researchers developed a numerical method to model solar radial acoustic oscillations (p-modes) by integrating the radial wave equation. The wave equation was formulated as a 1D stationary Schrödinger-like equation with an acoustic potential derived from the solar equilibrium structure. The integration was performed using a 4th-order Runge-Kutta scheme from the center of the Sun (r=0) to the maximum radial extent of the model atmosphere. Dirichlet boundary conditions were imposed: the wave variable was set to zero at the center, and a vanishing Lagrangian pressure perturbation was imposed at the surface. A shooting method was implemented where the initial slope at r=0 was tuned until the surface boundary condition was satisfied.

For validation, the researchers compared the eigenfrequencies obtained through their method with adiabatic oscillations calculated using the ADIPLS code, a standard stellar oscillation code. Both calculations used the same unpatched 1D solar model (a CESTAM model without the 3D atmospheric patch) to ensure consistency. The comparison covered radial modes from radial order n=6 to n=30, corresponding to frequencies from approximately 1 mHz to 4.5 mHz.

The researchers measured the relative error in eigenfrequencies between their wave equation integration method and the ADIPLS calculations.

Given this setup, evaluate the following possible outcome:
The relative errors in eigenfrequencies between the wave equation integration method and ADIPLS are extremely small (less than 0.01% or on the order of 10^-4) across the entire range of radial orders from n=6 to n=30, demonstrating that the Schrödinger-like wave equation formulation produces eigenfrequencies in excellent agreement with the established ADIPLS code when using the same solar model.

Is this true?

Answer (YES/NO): NO